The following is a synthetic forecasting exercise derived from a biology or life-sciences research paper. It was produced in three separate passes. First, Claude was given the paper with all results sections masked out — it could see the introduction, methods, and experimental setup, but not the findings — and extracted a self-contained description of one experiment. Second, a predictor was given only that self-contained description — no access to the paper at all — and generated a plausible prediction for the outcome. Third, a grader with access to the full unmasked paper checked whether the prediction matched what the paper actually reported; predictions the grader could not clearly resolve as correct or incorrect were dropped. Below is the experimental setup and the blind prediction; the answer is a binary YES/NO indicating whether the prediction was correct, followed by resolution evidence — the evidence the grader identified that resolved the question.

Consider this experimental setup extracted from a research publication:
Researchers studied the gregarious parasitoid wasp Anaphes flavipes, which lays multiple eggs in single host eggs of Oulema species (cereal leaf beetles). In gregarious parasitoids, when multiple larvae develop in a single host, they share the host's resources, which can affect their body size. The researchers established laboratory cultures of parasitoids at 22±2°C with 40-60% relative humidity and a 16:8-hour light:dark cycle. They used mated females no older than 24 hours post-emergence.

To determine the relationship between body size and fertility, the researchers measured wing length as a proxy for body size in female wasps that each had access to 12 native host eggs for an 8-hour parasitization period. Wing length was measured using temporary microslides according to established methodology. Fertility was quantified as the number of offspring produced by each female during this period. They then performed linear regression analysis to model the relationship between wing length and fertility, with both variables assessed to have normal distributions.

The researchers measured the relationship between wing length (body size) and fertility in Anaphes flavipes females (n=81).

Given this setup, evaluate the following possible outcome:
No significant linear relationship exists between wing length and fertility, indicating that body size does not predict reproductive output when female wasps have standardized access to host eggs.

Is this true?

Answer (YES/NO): NO